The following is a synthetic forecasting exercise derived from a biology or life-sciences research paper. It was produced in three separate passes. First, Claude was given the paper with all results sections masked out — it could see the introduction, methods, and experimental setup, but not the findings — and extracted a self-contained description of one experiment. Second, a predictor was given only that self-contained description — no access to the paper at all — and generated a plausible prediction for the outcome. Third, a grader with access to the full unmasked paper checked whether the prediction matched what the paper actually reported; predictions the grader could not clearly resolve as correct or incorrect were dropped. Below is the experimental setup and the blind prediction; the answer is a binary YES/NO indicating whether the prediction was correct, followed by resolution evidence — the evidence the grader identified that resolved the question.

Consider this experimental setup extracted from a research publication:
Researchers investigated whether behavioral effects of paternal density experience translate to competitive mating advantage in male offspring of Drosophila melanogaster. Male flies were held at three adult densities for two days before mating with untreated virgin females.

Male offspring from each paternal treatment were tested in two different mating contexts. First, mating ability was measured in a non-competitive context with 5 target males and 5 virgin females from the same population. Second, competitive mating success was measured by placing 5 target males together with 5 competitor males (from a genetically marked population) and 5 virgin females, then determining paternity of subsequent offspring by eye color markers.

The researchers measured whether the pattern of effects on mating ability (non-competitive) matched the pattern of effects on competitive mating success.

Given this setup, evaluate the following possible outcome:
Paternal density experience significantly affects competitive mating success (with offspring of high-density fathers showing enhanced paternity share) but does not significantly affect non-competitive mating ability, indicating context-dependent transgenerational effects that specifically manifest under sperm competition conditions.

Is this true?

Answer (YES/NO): NO